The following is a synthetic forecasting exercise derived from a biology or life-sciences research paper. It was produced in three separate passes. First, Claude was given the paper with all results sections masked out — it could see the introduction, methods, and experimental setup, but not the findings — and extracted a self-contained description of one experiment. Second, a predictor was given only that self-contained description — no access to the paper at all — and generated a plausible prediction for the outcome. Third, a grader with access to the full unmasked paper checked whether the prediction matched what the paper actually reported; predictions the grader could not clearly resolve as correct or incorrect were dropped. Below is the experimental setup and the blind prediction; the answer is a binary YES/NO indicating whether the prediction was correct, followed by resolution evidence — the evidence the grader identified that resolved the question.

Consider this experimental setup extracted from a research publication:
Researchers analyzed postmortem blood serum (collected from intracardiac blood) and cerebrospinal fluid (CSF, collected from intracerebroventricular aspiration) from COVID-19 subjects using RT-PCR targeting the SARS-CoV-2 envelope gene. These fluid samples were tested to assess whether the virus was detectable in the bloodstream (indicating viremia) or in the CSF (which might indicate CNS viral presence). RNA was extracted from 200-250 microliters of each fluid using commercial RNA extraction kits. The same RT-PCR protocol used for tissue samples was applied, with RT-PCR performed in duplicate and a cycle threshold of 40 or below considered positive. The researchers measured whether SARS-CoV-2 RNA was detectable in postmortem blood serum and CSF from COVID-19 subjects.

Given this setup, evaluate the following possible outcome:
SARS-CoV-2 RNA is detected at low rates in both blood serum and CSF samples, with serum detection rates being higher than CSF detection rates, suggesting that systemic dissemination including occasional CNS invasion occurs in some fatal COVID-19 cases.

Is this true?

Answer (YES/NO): NO